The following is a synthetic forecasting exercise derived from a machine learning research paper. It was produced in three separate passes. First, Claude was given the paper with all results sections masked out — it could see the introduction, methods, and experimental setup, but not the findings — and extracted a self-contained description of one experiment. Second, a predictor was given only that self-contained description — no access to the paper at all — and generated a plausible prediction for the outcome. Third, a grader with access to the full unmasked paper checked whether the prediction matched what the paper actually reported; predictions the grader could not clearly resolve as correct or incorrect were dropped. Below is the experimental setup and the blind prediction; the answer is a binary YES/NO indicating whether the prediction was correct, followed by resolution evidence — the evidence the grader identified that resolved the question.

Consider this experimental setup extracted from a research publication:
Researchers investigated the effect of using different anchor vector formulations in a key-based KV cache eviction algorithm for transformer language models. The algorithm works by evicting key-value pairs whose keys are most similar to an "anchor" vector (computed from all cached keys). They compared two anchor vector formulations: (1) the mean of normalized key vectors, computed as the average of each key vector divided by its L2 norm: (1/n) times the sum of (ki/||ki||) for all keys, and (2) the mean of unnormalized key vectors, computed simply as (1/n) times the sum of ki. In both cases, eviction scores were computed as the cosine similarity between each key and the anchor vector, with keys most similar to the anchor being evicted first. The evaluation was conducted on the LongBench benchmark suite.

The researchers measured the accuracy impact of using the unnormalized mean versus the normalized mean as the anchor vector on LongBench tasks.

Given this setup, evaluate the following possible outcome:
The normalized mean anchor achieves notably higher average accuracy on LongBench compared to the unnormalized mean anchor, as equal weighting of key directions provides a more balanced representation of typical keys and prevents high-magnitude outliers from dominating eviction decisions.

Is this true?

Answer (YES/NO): NO